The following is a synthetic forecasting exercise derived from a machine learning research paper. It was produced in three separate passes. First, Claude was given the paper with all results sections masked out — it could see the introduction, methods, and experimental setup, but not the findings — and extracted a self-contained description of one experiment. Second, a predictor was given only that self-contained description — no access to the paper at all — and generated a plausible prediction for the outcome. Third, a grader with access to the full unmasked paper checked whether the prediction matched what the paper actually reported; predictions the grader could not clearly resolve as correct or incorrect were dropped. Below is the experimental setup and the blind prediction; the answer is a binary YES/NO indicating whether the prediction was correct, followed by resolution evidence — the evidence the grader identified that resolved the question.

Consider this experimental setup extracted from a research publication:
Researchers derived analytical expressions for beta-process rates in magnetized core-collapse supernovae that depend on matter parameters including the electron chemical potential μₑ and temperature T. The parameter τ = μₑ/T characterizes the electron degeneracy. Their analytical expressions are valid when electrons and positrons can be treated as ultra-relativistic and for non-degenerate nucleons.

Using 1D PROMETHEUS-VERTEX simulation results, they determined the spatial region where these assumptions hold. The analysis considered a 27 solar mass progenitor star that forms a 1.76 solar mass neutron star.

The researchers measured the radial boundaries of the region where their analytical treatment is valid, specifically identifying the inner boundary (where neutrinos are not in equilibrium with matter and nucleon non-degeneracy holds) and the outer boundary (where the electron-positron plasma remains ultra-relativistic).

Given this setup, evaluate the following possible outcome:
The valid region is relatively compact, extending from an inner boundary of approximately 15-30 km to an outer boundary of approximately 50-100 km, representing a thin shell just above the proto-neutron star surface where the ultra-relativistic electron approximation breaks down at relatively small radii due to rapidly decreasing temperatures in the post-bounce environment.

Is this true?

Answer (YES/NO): NO